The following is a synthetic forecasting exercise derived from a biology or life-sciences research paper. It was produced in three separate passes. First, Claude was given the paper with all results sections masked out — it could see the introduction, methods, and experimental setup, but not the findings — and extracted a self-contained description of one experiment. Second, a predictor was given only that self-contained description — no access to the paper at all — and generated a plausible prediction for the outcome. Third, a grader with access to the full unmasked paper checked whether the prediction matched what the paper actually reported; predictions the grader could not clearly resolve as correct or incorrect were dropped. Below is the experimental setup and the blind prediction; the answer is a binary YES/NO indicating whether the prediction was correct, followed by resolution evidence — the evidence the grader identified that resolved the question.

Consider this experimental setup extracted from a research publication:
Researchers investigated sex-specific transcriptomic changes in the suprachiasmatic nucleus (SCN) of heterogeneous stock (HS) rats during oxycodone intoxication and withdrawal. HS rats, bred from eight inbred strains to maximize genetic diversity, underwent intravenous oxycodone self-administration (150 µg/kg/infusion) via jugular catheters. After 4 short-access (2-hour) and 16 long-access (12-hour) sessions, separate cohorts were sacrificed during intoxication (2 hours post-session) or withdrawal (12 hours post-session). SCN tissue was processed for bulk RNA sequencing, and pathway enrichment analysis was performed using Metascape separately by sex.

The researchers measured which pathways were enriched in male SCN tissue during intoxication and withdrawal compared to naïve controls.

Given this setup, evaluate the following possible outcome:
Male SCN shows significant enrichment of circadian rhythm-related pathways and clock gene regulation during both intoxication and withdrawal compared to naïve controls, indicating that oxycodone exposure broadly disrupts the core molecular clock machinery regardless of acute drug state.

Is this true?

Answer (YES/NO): NO